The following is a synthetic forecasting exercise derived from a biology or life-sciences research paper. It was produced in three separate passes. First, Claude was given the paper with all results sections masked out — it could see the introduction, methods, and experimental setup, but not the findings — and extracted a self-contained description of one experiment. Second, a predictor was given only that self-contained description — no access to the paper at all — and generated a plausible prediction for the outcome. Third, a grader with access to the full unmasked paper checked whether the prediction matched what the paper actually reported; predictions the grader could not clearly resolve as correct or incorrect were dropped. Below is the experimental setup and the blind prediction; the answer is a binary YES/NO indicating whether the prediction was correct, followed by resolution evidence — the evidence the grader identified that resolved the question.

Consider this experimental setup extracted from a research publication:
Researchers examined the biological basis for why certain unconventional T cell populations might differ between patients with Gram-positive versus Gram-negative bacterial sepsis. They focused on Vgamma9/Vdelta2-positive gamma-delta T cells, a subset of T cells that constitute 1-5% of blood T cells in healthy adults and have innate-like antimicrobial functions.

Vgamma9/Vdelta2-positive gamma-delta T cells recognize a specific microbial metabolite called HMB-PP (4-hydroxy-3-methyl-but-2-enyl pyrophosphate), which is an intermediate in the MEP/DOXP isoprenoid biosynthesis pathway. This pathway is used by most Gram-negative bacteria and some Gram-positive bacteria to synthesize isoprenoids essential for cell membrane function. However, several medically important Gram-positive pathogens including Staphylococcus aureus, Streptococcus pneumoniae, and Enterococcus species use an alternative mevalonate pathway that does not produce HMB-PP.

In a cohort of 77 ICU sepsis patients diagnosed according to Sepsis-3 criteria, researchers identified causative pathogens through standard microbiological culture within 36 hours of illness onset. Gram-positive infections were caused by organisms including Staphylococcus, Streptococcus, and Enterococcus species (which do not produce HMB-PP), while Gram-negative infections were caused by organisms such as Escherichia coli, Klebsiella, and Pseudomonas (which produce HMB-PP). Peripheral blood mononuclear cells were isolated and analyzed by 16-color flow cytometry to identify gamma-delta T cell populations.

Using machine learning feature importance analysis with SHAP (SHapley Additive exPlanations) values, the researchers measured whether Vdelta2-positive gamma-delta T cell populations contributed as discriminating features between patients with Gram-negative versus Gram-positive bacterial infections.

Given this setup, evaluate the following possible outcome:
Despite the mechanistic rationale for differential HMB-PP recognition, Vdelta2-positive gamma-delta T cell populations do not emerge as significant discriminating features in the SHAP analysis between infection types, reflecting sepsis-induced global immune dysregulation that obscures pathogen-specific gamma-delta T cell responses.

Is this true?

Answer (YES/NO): NO